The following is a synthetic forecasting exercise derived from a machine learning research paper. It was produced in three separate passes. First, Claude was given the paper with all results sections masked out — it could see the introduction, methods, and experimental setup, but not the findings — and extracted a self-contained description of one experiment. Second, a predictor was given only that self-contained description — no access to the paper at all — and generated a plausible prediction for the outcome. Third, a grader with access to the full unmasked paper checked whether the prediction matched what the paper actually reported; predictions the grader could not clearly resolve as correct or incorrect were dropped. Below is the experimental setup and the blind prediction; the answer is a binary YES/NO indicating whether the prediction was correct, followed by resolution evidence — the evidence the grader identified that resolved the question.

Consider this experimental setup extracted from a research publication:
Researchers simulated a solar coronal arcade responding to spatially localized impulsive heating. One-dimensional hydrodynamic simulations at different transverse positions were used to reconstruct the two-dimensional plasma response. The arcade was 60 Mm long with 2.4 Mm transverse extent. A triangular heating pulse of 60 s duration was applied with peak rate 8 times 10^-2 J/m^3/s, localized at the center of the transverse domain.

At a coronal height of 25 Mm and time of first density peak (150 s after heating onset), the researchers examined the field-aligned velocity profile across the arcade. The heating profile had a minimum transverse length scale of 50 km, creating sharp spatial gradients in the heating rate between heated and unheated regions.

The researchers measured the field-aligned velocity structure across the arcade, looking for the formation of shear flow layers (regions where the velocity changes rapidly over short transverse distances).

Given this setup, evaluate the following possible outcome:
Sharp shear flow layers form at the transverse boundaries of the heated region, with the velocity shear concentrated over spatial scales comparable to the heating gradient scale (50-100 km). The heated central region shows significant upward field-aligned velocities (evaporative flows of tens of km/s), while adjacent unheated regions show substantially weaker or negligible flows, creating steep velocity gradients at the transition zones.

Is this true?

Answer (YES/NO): NO